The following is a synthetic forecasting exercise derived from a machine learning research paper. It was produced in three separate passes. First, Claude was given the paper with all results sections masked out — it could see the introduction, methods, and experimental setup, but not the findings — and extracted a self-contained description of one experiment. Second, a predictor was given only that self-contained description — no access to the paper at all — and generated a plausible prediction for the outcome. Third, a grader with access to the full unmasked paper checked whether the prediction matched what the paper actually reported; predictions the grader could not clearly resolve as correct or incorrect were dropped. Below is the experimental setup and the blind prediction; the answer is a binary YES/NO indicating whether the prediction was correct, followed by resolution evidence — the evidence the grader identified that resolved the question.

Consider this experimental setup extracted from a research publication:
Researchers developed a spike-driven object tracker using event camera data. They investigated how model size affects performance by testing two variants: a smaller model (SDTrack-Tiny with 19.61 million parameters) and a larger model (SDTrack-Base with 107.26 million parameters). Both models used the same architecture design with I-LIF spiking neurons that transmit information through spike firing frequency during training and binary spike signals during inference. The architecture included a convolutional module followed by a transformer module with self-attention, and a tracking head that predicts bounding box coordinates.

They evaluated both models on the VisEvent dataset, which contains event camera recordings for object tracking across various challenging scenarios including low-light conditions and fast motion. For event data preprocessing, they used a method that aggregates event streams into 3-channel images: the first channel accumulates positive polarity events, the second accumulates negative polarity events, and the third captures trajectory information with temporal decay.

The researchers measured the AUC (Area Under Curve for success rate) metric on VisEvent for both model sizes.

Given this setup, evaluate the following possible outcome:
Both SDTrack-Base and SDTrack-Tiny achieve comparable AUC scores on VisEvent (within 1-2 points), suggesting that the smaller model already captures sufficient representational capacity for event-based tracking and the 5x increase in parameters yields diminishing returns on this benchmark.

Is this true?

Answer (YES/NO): YES